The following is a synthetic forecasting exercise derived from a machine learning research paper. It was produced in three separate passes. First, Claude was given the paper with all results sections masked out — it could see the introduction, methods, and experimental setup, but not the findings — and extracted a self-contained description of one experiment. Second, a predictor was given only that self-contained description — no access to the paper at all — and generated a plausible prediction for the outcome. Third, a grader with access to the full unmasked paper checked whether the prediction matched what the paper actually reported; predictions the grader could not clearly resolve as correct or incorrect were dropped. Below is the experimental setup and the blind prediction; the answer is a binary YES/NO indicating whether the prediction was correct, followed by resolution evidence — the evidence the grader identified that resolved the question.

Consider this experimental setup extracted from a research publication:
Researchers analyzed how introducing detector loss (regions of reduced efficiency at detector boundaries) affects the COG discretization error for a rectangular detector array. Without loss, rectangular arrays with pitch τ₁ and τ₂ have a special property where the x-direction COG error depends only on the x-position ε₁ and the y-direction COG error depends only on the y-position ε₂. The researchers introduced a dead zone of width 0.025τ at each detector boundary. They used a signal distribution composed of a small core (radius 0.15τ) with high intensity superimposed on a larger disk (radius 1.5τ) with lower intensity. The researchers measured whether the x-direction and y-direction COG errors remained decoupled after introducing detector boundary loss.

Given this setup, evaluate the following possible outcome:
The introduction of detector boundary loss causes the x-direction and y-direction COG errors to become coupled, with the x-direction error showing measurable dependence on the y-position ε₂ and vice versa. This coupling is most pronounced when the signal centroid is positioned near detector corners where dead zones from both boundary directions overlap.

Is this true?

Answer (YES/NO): YES